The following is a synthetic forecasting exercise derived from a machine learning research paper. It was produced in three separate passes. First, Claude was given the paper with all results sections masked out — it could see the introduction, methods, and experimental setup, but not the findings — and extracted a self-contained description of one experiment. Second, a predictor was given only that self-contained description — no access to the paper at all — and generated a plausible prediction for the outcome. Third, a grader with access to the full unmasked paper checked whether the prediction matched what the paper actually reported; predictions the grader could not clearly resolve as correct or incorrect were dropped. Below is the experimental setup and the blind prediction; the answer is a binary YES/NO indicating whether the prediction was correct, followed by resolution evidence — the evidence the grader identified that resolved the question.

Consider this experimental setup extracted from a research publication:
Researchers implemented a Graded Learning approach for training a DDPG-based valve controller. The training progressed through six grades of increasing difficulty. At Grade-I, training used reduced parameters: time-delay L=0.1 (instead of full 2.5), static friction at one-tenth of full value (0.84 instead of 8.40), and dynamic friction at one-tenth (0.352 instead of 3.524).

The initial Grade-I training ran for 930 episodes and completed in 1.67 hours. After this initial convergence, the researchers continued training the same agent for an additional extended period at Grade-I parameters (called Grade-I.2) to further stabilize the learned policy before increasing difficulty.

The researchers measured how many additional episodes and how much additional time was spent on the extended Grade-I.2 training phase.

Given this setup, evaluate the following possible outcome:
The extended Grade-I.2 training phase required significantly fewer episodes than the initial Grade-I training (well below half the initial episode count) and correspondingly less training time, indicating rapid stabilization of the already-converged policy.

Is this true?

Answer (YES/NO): NO